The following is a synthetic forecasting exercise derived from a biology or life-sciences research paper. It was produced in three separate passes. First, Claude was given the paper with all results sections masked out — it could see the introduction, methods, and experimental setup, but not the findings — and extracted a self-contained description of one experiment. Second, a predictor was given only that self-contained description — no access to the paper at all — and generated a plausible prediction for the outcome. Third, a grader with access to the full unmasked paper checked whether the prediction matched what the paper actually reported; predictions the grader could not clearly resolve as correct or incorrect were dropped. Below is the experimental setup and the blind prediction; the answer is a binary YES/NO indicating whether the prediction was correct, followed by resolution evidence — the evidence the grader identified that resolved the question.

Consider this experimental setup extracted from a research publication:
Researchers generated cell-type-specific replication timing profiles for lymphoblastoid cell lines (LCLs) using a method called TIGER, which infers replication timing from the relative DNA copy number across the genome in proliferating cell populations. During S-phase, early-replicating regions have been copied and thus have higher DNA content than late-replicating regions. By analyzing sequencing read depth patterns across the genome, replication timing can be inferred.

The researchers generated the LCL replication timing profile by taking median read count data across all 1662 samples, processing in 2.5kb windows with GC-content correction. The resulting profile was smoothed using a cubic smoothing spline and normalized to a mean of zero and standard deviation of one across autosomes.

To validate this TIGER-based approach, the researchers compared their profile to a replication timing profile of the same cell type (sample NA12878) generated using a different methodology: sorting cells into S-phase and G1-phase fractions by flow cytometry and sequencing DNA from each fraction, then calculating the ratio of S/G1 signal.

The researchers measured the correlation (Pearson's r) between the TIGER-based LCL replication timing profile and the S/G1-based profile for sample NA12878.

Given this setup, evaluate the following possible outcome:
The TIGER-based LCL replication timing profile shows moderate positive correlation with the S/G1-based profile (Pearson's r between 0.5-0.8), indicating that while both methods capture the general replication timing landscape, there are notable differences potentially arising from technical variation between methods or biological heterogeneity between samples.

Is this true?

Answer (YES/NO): NO